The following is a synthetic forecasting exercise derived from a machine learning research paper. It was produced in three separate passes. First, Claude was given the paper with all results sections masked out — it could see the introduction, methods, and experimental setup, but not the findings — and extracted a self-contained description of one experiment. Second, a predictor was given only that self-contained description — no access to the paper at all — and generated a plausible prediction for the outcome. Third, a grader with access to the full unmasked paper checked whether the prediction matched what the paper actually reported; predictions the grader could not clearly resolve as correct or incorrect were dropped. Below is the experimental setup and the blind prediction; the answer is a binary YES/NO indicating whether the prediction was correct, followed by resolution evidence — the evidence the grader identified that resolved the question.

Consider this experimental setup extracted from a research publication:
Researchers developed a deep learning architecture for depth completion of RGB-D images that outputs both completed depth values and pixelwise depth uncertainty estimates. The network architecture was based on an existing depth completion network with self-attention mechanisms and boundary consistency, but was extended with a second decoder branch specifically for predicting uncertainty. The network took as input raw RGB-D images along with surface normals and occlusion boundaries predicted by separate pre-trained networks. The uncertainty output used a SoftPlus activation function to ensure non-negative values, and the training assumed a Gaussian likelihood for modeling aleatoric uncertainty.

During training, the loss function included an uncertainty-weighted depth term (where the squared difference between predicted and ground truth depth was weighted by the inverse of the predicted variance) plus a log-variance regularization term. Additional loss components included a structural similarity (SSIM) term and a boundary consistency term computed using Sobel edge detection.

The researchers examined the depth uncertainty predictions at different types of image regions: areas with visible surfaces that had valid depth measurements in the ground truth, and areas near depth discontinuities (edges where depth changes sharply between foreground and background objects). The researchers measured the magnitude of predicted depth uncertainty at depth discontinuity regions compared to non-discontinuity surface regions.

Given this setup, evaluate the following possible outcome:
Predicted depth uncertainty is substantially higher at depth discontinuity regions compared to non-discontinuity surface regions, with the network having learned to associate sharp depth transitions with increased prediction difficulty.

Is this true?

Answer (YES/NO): YES